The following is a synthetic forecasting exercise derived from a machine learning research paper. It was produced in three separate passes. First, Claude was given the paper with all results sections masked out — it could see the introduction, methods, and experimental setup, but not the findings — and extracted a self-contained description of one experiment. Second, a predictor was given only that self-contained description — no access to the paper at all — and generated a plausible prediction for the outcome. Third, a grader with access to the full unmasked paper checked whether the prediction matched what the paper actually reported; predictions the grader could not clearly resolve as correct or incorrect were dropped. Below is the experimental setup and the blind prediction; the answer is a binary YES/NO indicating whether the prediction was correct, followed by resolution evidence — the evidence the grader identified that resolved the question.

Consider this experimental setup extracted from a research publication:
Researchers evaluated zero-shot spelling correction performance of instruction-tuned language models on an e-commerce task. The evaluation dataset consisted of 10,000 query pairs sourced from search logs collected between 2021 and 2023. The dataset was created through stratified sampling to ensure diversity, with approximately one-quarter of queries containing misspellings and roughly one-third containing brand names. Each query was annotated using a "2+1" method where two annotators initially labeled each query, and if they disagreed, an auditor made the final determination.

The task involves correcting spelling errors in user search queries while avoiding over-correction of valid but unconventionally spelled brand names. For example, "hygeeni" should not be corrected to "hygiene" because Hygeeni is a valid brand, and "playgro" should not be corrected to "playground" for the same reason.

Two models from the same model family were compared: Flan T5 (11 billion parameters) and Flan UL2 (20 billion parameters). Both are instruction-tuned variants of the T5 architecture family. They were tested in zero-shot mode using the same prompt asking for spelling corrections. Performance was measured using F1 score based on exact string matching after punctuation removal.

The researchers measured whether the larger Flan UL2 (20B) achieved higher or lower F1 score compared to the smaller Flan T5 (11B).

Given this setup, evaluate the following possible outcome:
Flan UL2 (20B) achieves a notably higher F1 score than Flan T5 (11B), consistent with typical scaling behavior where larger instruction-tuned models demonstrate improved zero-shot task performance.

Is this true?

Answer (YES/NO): NO